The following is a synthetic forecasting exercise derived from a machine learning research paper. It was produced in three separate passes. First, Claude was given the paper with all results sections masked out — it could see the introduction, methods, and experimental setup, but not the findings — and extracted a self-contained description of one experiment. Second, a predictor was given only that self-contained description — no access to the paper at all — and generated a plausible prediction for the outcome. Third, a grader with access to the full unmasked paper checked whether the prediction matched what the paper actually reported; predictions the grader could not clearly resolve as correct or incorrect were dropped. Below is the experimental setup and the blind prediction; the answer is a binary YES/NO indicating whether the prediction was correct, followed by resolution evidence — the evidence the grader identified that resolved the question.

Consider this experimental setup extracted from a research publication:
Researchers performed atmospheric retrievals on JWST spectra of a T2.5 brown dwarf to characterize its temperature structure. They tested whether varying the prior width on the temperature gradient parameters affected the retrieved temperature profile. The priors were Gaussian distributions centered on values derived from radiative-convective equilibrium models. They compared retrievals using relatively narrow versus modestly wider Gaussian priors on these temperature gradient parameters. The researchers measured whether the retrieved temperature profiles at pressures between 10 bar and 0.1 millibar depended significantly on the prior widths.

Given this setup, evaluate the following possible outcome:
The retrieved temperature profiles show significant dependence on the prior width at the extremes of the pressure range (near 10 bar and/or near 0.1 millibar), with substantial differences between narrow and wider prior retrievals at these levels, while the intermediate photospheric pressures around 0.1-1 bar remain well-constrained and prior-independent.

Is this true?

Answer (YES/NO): NO